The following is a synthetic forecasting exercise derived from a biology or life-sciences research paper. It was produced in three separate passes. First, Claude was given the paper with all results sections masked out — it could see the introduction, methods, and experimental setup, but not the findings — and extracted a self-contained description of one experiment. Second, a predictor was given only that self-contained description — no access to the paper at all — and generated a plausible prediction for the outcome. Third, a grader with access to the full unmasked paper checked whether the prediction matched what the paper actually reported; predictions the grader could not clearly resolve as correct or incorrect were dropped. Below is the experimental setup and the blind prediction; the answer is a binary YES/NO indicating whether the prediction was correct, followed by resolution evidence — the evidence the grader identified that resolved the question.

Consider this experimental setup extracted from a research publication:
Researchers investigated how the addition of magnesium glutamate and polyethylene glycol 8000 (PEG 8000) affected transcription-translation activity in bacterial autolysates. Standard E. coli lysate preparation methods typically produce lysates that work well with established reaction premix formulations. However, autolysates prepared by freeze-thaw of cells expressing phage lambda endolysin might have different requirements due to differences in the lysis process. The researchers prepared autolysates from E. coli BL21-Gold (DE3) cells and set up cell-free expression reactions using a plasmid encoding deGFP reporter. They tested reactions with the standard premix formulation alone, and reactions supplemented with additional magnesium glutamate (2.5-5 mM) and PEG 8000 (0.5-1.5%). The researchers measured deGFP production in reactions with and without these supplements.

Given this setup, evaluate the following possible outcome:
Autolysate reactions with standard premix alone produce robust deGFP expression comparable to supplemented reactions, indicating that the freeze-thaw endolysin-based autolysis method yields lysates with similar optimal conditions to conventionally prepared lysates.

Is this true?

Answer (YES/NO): NO